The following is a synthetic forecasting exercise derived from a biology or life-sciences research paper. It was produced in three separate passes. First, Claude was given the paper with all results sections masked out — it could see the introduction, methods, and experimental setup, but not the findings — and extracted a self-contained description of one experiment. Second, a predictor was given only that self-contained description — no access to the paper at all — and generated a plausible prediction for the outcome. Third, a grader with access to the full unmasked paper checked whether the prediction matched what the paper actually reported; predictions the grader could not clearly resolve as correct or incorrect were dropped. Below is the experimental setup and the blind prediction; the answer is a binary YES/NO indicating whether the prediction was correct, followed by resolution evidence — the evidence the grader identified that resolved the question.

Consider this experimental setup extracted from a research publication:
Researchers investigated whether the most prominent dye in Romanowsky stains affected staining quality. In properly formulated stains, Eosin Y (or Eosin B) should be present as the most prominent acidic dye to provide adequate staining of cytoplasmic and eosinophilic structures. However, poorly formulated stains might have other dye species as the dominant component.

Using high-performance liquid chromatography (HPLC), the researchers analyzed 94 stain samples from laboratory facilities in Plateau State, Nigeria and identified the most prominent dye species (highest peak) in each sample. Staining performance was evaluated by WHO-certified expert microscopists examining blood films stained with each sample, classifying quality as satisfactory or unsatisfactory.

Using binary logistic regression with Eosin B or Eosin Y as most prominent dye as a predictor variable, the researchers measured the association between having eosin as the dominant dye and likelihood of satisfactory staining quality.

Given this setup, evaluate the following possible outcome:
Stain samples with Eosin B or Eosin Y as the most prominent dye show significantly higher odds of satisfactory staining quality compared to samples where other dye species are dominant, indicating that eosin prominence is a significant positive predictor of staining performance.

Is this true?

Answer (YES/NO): NO